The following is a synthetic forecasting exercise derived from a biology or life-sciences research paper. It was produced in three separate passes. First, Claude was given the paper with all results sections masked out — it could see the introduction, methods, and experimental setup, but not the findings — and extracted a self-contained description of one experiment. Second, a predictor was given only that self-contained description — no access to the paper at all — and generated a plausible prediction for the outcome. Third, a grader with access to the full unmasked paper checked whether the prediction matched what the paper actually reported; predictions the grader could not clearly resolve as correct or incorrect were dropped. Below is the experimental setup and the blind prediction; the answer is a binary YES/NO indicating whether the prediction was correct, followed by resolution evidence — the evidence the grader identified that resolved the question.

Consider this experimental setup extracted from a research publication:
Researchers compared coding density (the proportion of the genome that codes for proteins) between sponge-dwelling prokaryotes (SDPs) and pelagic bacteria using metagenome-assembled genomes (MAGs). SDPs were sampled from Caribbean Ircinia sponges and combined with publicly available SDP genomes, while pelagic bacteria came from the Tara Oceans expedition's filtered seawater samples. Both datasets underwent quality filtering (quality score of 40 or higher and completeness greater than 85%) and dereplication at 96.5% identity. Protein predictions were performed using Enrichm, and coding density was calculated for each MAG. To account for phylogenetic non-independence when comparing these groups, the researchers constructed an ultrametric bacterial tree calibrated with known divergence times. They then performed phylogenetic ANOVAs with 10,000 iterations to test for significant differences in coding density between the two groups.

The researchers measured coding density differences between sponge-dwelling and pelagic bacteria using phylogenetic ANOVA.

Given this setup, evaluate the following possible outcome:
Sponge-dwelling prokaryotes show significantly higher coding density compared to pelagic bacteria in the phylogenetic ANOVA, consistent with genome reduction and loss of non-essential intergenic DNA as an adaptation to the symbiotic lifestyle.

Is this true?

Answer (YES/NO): NO